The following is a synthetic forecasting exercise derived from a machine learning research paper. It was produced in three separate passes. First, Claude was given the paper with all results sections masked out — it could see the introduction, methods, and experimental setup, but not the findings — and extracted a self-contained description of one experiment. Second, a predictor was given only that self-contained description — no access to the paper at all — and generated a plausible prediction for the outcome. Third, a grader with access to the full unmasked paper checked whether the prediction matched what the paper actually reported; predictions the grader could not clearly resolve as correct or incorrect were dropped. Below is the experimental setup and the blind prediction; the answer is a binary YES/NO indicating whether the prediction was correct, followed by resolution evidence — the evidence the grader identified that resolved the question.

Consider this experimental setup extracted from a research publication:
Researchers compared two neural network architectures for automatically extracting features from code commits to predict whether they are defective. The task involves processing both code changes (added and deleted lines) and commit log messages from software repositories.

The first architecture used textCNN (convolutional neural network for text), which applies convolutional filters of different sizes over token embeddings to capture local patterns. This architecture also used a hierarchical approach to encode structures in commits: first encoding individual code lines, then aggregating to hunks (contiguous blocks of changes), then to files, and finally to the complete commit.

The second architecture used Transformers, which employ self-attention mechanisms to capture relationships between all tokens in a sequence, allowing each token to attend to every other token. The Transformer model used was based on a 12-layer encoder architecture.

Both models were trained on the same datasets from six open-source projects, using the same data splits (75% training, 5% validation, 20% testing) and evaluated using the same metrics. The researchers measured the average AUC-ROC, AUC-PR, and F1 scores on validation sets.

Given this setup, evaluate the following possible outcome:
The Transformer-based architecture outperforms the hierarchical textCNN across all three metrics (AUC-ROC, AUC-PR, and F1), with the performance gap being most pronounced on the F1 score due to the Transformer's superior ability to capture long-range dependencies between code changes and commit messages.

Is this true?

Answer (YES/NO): NO